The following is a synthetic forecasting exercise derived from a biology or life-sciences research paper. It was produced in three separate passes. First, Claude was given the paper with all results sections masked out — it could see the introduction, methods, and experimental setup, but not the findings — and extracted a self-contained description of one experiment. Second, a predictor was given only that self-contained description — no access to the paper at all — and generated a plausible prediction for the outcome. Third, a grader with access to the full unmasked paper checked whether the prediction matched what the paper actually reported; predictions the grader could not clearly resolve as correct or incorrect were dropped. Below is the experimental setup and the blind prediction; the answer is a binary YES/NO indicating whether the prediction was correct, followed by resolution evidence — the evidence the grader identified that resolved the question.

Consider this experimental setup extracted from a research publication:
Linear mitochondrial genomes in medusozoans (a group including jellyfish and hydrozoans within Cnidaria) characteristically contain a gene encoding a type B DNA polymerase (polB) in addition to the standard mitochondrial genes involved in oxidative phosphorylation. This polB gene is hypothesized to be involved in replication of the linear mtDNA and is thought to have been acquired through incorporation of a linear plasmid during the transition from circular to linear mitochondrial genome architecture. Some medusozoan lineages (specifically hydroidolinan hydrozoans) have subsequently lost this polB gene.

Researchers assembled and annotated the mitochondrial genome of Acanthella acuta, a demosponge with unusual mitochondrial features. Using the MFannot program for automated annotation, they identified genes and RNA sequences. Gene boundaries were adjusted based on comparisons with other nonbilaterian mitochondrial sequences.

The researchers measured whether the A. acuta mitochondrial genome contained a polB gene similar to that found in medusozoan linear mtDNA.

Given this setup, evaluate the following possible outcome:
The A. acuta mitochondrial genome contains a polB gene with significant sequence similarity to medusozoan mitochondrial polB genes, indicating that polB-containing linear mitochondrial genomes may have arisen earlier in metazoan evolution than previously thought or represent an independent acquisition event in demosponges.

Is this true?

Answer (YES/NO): NO